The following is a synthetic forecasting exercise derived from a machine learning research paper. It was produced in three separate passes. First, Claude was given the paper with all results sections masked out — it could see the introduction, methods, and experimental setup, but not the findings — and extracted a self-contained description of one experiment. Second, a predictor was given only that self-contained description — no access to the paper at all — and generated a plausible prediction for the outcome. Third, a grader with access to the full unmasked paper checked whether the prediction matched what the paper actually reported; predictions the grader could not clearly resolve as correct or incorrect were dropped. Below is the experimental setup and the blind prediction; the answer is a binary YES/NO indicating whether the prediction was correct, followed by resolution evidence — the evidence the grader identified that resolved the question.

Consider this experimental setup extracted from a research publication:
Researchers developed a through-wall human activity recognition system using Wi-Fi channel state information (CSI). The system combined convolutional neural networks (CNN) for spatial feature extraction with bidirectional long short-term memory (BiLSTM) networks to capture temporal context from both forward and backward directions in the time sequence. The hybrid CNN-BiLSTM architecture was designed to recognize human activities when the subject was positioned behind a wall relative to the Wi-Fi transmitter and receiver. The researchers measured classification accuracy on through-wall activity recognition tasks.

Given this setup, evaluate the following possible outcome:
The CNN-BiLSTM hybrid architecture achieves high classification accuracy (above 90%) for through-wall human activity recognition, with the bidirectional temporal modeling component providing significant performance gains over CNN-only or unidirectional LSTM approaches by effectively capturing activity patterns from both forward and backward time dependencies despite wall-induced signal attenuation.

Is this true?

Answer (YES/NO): NO